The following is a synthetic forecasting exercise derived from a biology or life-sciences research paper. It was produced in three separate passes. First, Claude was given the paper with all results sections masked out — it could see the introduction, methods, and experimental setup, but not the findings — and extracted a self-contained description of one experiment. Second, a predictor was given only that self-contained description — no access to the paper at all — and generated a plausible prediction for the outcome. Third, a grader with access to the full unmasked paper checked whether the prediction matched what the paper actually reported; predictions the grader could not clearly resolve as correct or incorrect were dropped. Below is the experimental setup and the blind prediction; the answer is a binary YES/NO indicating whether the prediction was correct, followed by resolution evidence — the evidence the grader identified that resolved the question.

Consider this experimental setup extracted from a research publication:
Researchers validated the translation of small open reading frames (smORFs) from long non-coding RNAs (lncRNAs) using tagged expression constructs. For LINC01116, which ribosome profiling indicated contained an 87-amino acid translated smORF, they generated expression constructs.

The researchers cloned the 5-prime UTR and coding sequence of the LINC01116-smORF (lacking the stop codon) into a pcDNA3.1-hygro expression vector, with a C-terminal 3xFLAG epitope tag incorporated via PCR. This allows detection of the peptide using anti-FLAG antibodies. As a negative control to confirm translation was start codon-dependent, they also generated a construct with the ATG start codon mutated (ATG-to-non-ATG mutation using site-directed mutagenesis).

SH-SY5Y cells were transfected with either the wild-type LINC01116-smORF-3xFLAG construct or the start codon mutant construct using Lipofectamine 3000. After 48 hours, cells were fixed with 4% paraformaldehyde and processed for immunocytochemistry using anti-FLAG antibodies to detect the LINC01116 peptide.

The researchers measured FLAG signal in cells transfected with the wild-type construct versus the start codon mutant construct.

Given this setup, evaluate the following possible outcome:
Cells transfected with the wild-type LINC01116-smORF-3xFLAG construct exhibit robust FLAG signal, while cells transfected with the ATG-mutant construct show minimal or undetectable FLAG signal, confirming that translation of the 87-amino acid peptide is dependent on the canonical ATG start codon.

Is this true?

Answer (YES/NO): YES